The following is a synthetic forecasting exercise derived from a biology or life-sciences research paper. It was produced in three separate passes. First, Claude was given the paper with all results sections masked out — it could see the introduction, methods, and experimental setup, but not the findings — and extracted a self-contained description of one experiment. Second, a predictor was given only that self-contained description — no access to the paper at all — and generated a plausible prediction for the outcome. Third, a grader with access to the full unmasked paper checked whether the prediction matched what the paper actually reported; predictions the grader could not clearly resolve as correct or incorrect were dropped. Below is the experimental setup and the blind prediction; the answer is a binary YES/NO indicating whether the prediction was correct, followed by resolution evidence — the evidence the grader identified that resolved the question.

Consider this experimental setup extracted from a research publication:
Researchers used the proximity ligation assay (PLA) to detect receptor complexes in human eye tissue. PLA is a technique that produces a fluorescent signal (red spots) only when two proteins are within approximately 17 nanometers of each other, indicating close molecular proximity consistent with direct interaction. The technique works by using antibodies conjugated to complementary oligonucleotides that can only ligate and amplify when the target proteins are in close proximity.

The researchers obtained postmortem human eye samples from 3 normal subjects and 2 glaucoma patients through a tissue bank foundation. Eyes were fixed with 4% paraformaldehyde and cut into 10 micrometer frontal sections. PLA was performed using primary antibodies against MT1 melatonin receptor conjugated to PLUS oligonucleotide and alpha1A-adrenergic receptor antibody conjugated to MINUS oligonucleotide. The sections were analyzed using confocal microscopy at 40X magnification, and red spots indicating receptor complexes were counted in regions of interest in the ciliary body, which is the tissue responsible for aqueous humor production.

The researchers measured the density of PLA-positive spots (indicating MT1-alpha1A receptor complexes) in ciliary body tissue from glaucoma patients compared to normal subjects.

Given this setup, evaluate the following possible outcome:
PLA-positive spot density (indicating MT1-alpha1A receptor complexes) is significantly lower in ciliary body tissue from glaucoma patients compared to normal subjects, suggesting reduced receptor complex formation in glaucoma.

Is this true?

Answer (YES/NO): YES